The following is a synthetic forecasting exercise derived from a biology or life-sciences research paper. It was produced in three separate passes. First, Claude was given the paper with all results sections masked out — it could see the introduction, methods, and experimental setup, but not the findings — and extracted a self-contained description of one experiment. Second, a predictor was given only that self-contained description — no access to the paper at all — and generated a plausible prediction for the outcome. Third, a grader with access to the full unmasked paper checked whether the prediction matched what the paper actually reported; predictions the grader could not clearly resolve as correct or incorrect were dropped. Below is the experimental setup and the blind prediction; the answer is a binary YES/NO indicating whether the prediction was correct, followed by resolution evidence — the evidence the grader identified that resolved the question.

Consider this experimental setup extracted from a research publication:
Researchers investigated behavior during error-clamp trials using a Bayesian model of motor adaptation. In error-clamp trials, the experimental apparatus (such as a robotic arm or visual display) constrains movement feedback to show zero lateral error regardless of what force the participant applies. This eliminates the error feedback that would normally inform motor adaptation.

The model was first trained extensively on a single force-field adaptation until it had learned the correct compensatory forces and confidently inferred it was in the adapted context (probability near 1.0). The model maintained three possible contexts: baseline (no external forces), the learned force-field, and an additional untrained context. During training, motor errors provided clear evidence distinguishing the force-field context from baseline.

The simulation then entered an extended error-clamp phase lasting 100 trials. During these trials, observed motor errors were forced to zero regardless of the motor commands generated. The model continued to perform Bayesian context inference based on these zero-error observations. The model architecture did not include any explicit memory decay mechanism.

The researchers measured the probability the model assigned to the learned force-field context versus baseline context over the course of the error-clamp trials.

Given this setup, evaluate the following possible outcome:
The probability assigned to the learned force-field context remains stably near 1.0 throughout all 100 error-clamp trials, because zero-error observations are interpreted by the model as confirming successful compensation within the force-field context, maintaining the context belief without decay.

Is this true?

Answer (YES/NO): NO